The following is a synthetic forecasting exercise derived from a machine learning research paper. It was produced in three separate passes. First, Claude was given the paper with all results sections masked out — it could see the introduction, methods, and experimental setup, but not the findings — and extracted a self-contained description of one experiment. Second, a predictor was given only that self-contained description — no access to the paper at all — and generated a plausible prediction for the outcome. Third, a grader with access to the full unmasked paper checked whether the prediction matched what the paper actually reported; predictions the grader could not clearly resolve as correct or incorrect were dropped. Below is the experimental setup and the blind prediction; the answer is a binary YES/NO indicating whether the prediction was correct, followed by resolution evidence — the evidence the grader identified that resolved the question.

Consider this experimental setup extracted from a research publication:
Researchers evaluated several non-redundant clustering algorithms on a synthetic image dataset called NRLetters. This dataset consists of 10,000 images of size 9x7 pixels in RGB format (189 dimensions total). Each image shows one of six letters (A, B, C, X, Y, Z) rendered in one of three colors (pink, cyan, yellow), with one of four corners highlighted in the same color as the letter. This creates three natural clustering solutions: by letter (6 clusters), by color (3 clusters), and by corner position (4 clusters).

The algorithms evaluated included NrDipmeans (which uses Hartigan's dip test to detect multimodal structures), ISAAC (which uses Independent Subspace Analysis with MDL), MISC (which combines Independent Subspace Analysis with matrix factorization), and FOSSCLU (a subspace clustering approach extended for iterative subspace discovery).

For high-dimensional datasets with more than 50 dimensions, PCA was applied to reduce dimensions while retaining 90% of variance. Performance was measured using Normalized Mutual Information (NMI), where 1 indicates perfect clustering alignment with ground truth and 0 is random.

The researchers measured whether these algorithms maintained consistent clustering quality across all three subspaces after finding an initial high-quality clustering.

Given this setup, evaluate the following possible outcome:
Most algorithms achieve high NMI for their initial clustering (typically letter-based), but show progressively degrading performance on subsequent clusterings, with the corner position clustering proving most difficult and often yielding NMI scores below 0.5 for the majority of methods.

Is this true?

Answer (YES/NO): NO